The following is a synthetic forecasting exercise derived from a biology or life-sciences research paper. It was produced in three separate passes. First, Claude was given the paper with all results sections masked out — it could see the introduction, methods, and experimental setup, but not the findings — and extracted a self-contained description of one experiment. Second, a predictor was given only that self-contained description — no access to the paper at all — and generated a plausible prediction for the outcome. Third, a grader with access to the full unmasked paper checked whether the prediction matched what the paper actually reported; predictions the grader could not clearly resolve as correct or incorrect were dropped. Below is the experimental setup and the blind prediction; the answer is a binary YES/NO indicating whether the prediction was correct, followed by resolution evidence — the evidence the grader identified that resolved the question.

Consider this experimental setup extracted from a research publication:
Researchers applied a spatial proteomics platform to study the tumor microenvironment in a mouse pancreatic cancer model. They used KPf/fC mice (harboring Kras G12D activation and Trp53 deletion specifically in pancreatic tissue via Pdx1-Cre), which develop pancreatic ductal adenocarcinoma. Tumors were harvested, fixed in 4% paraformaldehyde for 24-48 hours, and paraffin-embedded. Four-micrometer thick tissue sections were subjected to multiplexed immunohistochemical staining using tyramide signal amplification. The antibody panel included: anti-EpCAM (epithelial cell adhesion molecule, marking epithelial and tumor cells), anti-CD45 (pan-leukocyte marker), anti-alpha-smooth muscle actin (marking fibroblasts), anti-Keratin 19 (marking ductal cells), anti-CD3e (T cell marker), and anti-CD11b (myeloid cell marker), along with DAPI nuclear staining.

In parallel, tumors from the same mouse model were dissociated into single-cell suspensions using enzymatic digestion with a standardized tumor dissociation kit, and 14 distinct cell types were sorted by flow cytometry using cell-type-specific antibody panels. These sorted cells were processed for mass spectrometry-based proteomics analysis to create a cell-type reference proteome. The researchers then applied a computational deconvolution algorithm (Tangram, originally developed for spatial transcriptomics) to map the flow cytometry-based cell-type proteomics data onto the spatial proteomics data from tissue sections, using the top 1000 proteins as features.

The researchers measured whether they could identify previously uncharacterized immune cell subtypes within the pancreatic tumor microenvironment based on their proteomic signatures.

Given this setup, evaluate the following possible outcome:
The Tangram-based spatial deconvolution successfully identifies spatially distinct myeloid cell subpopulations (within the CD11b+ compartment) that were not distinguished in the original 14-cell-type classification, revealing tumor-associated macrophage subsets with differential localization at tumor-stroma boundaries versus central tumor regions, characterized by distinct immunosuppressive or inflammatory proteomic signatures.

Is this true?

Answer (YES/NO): NO